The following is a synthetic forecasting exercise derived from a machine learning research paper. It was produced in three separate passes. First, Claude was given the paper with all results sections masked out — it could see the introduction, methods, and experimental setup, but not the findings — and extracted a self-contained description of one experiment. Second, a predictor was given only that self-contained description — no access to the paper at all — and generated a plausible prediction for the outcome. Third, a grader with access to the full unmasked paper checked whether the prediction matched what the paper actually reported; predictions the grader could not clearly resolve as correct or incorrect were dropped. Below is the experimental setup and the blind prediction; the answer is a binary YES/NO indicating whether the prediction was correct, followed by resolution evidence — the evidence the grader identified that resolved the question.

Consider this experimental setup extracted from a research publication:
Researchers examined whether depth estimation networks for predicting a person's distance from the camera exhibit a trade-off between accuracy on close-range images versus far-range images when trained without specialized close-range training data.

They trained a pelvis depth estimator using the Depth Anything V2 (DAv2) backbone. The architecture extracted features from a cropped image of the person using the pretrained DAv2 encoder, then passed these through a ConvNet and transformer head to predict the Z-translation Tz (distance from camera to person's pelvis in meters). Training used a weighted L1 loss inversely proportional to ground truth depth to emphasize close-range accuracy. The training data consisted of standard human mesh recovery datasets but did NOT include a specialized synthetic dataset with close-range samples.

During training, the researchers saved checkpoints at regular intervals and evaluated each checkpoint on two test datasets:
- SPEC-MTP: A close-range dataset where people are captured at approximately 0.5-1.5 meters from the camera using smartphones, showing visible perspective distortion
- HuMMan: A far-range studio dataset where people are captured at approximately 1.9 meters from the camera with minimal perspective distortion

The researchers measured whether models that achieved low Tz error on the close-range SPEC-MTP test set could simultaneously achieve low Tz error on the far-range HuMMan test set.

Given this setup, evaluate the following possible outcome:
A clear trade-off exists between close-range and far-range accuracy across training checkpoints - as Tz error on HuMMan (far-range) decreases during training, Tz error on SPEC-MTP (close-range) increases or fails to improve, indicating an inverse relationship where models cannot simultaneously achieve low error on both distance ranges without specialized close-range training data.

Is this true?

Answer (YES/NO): YES